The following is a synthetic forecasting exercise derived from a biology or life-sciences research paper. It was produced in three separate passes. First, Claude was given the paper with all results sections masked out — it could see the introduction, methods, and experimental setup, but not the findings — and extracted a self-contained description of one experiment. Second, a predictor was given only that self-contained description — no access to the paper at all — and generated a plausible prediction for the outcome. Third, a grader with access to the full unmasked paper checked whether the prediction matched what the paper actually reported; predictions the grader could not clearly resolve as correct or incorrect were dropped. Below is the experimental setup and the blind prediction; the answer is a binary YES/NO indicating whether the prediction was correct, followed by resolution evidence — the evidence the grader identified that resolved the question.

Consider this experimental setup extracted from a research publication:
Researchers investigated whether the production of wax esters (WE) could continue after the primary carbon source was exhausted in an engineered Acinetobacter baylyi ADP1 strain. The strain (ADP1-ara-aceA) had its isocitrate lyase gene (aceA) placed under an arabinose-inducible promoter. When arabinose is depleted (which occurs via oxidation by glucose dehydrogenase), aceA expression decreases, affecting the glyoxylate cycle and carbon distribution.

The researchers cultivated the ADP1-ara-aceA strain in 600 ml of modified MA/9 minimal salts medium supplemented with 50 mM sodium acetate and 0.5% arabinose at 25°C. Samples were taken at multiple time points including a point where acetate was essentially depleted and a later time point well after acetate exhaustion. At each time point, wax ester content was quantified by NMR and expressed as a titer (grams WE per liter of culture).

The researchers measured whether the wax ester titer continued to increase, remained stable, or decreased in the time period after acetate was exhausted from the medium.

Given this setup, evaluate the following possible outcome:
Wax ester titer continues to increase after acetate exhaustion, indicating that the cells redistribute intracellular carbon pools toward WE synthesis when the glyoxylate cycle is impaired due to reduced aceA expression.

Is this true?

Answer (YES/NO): NO